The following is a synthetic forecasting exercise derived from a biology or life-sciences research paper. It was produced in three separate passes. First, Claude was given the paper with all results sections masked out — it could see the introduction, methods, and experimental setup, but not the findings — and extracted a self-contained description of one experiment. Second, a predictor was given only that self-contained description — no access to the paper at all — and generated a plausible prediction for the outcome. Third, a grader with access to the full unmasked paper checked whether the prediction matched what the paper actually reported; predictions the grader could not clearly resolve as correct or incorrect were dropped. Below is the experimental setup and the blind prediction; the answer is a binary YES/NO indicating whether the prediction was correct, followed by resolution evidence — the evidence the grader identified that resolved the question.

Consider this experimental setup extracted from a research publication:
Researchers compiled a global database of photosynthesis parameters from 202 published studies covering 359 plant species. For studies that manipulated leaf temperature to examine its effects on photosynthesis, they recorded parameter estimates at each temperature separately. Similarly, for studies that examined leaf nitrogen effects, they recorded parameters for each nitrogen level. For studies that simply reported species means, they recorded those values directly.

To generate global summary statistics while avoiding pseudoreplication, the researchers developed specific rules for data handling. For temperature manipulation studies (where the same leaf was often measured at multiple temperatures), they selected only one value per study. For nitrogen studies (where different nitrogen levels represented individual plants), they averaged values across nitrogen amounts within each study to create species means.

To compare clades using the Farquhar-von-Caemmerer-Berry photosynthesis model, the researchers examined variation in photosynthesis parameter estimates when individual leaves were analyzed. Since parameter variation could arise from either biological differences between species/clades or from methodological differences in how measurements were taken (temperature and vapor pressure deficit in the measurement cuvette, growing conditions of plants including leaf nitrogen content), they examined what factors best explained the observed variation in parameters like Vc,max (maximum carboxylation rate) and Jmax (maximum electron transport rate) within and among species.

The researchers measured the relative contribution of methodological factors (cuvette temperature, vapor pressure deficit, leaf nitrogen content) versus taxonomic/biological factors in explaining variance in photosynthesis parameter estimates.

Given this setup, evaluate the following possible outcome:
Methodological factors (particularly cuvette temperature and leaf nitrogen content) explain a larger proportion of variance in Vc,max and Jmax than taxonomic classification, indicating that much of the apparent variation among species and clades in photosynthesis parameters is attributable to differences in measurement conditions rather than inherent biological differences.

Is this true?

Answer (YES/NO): YES